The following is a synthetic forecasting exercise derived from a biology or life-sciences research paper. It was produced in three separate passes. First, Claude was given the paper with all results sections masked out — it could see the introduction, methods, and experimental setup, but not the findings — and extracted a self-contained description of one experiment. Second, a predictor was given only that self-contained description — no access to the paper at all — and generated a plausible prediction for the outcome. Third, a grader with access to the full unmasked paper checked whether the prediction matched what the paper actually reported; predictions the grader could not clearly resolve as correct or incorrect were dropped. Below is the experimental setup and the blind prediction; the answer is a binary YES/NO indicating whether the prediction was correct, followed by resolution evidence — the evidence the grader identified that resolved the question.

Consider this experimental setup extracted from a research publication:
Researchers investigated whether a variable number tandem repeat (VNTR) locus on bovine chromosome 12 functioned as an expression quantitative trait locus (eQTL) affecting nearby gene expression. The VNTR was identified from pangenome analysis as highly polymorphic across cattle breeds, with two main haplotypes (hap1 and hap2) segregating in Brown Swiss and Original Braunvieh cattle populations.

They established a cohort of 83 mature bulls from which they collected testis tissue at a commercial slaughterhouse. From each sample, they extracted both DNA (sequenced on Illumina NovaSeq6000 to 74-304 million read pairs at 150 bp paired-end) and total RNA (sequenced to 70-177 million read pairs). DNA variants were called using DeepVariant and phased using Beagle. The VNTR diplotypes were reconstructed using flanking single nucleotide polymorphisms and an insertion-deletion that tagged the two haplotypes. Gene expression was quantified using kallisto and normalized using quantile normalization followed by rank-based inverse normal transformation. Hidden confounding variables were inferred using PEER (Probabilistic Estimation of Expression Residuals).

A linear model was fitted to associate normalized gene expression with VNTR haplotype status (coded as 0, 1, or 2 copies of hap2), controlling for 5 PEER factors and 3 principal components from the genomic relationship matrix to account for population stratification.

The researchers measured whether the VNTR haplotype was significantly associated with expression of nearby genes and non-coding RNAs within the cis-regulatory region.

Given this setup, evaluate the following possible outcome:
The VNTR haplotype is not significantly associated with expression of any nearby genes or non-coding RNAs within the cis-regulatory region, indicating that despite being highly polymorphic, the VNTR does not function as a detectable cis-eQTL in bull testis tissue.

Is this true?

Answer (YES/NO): NO